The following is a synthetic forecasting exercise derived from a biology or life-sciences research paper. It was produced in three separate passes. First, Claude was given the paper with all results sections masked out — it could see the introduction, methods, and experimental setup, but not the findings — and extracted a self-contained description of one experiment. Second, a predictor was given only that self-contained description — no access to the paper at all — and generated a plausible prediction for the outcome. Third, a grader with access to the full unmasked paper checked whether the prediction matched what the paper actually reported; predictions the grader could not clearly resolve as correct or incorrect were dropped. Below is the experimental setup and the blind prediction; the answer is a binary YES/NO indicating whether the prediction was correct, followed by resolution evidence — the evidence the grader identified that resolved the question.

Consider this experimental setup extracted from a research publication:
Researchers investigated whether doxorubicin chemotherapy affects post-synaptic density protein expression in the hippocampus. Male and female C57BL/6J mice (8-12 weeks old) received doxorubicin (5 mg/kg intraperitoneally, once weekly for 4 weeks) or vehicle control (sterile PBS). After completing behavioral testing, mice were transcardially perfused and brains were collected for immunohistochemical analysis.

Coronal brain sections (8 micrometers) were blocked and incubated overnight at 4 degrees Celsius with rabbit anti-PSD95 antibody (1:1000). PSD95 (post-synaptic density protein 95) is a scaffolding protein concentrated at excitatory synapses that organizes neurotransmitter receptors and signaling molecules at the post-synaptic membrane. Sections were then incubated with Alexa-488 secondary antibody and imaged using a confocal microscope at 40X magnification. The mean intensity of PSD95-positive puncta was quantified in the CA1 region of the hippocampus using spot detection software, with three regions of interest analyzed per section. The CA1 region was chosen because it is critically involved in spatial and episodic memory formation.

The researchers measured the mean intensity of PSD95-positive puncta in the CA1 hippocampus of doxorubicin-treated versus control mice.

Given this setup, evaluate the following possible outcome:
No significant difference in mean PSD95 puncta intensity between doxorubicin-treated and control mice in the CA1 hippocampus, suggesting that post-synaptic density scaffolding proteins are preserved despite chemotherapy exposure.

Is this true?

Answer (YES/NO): NO